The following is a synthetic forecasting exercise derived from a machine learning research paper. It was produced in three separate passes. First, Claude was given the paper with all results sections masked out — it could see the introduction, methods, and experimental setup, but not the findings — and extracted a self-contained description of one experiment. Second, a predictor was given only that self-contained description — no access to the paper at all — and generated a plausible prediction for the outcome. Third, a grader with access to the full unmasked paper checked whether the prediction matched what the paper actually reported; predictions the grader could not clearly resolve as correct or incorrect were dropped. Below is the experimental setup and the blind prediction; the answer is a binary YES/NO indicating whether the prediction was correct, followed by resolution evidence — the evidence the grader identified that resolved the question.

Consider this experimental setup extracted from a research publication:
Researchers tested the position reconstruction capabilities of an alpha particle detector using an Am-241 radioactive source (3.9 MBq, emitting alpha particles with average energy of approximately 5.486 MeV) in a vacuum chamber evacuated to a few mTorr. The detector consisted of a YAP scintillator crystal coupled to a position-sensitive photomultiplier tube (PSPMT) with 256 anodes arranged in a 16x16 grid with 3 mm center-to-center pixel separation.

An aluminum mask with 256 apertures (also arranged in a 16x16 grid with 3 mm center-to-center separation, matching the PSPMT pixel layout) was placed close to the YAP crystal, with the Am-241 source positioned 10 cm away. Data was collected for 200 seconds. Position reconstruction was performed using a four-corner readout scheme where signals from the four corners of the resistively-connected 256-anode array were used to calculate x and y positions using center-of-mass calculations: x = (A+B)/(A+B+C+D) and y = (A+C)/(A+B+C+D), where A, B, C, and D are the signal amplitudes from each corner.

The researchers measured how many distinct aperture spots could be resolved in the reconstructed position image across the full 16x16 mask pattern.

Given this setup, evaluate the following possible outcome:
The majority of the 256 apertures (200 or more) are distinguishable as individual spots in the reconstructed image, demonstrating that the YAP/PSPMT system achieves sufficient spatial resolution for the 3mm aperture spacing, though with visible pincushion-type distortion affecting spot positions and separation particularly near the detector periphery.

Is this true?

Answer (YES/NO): NO